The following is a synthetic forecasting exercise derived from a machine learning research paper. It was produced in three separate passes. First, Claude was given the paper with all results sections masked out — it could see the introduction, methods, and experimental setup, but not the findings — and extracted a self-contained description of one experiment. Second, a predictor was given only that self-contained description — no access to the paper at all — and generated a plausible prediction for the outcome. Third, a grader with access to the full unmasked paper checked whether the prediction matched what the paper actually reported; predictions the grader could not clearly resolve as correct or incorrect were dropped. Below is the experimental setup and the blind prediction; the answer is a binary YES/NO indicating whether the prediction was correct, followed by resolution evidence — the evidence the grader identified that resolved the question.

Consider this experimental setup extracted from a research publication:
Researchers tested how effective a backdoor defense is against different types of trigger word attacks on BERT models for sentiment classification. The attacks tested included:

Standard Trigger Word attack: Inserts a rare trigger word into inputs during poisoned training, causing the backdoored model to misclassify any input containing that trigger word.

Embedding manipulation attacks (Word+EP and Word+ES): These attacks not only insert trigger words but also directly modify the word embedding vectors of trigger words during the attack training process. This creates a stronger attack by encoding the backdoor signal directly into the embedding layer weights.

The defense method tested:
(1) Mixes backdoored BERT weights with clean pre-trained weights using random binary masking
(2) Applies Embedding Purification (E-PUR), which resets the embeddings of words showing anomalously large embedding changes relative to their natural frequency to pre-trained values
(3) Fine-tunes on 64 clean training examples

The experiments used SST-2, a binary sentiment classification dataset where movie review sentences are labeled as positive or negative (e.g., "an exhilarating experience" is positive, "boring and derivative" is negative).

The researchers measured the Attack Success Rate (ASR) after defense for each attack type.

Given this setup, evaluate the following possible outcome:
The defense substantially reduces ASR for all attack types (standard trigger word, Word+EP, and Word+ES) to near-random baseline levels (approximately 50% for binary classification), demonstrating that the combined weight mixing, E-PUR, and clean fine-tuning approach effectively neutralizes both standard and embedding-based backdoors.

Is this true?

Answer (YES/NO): NO